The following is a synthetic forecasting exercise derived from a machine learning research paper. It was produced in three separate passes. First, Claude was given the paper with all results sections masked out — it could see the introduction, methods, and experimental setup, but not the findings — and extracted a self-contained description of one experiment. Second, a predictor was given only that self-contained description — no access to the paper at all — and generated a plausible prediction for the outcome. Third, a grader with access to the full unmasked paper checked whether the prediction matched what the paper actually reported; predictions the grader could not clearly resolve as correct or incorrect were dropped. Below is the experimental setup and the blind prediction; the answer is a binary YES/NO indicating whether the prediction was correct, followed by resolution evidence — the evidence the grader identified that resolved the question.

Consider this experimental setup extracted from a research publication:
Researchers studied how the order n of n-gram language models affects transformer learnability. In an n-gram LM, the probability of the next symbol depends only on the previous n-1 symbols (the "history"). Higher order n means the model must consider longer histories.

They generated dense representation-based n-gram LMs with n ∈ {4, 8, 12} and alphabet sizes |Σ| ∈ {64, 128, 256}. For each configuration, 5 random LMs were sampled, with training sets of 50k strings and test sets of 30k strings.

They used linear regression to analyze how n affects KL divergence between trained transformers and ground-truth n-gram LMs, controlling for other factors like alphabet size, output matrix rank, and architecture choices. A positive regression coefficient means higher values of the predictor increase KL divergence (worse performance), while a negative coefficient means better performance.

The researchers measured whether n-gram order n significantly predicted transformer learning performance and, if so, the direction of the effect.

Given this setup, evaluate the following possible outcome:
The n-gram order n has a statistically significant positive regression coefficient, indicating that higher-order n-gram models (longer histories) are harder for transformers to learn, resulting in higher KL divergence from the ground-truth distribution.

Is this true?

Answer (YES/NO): YES